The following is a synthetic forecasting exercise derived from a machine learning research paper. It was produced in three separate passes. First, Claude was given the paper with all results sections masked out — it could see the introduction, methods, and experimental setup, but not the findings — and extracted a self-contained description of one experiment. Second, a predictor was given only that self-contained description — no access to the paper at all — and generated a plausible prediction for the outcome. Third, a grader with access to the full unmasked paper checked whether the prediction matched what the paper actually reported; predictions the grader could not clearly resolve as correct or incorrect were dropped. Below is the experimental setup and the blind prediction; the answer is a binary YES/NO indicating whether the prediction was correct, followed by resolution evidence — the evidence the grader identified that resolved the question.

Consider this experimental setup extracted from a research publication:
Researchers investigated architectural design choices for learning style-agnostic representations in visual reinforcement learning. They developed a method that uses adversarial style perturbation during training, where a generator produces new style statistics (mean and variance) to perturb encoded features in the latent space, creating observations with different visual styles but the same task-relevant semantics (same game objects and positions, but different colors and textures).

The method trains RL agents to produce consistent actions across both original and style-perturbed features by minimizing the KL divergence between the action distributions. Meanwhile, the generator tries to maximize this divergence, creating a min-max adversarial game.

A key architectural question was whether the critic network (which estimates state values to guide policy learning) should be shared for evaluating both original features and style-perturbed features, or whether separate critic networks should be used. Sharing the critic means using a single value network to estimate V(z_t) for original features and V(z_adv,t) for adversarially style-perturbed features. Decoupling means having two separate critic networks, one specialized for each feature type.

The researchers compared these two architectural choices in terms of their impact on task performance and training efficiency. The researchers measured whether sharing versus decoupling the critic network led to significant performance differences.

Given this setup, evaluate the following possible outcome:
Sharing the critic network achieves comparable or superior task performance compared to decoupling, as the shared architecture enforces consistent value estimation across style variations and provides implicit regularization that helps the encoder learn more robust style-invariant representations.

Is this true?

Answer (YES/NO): YES